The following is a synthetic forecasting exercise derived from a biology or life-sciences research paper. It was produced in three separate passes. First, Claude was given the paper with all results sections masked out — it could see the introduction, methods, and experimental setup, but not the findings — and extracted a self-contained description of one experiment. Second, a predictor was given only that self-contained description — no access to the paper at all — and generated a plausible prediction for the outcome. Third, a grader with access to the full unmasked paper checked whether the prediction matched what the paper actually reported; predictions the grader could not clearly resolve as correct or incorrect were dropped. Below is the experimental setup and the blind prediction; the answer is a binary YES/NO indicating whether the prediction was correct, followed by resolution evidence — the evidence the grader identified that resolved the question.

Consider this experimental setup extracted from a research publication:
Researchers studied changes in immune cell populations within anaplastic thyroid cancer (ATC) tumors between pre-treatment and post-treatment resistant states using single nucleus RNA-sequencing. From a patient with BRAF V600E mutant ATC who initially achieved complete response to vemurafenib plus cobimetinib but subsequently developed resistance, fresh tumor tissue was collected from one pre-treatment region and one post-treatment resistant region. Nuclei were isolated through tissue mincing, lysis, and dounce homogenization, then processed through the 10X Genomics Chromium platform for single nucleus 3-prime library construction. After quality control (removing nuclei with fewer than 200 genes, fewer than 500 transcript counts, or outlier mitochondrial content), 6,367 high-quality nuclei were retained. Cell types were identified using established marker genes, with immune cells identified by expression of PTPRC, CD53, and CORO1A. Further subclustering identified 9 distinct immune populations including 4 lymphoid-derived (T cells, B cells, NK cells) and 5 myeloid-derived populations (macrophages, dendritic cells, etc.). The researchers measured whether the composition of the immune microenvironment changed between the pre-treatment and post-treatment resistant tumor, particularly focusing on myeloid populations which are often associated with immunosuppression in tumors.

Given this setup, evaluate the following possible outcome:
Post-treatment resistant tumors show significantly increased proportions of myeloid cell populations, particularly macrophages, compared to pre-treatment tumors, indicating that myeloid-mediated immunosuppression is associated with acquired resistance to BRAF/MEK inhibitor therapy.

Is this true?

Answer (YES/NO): YES